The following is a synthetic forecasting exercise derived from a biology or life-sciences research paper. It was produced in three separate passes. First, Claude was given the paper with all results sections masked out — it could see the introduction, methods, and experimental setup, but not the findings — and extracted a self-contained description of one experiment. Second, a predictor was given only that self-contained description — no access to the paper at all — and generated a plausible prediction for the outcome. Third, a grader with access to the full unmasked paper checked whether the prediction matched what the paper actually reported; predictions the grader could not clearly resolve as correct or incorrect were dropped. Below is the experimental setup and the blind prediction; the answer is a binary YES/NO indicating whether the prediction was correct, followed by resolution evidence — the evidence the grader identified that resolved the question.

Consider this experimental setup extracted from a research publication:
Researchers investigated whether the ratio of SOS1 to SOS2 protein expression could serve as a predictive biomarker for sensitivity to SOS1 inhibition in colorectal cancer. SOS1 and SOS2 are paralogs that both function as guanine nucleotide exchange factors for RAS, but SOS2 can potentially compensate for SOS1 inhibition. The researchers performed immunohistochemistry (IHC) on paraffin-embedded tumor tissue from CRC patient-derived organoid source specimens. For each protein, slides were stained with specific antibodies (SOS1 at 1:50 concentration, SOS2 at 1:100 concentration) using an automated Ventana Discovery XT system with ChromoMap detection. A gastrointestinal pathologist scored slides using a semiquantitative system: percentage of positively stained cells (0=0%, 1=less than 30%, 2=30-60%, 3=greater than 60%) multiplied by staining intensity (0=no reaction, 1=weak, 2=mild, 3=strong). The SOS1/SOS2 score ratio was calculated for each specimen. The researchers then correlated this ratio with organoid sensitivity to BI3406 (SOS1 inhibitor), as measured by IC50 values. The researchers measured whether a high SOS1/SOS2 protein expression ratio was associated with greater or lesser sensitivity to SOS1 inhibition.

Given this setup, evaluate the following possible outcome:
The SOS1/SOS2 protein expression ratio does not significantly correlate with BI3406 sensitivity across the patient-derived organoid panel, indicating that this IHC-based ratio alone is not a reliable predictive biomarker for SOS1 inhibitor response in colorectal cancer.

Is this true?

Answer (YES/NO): NO